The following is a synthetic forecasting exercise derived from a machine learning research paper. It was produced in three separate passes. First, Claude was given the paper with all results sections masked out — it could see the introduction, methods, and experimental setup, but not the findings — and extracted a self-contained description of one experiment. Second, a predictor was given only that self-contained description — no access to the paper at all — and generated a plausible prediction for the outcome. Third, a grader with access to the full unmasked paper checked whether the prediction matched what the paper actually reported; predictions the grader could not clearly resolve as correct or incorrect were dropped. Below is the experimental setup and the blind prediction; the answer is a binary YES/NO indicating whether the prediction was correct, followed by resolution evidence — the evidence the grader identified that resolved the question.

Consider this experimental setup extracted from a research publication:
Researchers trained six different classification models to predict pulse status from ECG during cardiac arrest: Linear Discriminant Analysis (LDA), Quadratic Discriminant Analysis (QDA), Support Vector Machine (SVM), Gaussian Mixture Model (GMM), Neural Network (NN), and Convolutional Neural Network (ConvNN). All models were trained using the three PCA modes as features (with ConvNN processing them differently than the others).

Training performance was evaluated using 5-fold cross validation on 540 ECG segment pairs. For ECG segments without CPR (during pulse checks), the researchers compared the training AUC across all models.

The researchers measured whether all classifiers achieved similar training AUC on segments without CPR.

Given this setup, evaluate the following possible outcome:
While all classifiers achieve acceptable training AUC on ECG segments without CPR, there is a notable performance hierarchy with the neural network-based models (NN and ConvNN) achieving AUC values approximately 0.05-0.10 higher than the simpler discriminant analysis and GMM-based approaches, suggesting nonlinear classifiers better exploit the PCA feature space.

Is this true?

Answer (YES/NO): NO